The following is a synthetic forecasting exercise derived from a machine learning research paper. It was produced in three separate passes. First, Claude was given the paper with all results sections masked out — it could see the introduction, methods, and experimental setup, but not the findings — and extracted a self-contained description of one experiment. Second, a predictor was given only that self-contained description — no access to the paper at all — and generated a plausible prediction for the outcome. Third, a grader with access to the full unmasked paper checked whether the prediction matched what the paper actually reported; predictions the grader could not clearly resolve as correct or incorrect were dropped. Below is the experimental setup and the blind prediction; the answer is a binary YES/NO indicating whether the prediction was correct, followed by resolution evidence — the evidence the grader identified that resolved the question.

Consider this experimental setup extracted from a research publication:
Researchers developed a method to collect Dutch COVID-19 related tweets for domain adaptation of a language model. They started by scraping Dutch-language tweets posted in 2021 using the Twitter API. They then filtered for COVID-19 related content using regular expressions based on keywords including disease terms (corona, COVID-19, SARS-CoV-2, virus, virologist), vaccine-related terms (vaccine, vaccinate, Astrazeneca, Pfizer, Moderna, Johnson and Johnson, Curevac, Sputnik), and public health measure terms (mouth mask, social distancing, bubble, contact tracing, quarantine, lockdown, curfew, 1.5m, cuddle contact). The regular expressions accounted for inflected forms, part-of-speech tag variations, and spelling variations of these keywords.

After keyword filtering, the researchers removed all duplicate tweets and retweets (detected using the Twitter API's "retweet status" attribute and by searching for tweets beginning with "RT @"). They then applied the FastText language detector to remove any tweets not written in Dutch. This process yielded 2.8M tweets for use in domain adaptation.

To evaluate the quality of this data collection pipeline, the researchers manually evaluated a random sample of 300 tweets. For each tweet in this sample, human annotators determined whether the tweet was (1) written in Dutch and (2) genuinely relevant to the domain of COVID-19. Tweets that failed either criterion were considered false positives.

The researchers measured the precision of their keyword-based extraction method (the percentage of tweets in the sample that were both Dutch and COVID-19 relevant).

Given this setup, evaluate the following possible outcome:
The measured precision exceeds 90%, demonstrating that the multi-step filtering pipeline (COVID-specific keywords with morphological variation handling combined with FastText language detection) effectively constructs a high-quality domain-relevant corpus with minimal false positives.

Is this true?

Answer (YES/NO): NO